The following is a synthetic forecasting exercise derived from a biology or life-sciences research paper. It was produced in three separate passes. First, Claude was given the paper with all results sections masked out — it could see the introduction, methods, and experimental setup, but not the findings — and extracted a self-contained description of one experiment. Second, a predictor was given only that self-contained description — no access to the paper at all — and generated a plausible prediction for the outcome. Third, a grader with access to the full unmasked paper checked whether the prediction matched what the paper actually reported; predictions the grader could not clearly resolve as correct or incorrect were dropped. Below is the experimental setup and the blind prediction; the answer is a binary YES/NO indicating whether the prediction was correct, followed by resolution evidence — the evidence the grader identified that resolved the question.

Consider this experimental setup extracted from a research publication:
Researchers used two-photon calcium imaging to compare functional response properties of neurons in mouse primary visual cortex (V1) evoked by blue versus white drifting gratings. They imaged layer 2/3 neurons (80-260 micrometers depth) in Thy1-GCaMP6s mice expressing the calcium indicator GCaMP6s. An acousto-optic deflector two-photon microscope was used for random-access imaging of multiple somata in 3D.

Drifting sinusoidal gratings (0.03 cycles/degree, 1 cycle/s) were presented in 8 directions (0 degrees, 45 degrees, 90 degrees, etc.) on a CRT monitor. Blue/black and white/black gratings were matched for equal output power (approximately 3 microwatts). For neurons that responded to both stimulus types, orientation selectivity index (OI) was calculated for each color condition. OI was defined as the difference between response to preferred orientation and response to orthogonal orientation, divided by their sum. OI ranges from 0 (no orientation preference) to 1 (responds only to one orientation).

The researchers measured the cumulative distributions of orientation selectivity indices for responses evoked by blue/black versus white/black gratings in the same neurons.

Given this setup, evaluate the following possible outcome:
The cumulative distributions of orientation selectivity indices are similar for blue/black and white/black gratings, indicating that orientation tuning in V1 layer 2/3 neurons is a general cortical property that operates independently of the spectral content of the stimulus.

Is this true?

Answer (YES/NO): YES